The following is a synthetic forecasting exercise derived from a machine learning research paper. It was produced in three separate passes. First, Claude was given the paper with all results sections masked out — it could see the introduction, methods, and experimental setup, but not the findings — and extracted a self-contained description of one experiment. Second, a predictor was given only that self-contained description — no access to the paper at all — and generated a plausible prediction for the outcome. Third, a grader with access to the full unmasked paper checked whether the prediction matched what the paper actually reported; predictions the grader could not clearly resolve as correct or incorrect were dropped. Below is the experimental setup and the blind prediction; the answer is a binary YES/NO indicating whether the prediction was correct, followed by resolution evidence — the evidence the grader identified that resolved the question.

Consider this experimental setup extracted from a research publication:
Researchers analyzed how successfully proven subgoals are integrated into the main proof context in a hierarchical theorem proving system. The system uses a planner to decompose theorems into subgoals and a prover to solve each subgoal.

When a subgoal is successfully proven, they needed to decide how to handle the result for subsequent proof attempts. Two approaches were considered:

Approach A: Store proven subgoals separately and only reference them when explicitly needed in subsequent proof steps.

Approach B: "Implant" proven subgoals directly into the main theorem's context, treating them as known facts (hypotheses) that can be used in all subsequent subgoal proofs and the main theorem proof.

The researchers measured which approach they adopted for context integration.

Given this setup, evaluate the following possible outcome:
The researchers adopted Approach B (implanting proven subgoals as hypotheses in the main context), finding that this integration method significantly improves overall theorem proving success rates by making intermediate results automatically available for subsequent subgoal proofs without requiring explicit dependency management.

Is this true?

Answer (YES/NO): NO